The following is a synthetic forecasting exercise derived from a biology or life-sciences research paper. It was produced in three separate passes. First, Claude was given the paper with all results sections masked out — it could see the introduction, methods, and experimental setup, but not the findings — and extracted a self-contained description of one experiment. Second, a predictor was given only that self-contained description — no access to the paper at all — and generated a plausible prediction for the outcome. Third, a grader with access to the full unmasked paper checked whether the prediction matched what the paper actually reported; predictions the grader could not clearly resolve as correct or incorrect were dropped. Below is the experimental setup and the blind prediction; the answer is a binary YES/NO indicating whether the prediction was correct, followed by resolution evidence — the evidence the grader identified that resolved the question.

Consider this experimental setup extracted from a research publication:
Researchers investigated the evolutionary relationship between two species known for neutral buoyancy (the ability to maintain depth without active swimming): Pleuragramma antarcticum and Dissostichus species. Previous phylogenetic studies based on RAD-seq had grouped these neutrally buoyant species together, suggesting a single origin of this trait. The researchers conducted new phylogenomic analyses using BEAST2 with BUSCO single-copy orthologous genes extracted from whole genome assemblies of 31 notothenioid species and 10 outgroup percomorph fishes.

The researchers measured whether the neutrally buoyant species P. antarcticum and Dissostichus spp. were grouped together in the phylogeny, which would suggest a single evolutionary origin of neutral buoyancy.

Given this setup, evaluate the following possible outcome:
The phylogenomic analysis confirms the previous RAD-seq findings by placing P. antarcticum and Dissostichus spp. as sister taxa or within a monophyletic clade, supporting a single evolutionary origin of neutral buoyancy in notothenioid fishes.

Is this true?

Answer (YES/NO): NO